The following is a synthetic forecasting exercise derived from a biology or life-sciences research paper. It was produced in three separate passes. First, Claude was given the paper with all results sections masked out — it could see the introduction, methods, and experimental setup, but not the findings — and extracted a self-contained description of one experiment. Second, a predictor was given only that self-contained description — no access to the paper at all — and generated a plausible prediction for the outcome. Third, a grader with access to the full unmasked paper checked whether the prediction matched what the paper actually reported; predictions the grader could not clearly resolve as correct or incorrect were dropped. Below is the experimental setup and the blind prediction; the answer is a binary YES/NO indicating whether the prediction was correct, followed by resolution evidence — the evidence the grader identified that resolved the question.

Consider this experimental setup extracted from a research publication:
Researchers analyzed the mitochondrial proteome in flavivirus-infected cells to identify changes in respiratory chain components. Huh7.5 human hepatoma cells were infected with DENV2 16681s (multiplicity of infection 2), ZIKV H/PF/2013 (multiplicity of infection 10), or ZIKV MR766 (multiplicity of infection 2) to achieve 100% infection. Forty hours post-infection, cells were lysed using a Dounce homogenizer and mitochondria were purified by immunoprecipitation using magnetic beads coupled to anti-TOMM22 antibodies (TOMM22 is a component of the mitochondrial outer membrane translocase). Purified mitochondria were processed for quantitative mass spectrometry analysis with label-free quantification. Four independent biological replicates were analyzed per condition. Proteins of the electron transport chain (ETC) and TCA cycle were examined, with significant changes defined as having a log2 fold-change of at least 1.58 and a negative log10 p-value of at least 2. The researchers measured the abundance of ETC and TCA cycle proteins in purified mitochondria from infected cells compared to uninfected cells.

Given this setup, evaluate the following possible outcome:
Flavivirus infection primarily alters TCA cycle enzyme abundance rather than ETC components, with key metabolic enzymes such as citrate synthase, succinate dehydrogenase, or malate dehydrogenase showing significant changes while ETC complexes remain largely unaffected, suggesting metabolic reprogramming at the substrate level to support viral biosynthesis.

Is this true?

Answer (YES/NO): NO